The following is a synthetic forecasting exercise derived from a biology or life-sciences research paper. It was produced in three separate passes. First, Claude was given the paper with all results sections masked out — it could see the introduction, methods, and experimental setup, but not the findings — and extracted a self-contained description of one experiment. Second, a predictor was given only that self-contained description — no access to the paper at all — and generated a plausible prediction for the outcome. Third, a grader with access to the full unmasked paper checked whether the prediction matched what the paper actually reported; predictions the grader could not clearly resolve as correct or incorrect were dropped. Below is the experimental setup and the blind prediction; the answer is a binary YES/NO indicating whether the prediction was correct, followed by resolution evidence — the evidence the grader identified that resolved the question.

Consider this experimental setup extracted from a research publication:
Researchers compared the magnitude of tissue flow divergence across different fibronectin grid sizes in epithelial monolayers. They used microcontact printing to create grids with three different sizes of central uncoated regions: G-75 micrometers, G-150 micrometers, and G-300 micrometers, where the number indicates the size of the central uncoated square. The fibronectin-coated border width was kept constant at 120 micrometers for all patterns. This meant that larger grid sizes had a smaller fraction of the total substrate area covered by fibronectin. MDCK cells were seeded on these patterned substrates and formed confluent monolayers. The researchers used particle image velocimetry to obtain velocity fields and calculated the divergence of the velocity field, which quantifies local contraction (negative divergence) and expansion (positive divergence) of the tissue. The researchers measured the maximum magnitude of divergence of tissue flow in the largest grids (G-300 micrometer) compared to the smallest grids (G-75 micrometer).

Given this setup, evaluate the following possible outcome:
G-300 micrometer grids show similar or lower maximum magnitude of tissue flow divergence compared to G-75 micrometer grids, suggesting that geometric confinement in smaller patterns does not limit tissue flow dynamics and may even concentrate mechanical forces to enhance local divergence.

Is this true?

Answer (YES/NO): NO